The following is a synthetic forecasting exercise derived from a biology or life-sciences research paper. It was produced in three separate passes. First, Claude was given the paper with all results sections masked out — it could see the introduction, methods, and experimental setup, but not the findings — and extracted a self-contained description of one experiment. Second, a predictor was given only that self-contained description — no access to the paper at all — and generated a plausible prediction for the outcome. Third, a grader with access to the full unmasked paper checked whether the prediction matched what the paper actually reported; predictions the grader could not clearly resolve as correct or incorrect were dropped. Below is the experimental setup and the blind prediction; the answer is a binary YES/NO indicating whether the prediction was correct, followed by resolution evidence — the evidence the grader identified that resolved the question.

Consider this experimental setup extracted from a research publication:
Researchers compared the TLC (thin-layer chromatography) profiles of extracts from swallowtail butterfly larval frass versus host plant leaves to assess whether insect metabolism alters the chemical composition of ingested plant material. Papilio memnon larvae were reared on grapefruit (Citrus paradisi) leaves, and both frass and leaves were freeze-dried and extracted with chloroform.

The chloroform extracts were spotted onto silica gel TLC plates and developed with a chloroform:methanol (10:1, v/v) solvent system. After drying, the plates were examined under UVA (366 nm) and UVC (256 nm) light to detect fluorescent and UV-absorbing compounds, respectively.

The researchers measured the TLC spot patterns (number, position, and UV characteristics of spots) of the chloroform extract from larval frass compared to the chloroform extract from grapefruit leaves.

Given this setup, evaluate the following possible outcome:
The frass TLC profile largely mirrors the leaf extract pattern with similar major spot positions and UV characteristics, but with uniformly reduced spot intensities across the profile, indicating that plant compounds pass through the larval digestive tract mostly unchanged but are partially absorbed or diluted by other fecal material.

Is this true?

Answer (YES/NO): NO